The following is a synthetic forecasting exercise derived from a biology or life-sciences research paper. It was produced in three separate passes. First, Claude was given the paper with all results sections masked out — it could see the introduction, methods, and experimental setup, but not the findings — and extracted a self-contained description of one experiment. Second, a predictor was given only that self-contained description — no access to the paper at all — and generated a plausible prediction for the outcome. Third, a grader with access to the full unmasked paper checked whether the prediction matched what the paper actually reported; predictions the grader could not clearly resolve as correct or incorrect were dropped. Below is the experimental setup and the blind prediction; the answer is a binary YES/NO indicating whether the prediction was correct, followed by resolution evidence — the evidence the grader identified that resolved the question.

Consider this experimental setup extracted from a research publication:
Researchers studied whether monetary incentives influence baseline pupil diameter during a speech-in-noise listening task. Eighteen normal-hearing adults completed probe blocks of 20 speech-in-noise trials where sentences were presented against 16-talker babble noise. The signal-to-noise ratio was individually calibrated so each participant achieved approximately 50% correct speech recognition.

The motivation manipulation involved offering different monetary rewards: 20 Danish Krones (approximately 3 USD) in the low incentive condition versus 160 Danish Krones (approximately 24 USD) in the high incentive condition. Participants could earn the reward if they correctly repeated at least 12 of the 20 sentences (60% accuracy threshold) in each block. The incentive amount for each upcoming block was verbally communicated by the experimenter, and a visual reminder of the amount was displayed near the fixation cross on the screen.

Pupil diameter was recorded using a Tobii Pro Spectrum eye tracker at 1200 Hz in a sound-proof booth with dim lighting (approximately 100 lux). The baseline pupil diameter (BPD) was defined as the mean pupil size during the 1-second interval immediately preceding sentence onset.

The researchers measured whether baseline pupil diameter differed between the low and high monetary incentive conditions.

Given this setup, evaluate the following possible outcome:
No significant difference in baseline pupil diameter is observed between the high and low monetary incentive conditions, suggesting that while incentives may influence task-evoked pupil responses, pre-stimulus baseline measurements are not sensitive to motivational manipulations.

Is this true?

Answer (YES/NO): YES